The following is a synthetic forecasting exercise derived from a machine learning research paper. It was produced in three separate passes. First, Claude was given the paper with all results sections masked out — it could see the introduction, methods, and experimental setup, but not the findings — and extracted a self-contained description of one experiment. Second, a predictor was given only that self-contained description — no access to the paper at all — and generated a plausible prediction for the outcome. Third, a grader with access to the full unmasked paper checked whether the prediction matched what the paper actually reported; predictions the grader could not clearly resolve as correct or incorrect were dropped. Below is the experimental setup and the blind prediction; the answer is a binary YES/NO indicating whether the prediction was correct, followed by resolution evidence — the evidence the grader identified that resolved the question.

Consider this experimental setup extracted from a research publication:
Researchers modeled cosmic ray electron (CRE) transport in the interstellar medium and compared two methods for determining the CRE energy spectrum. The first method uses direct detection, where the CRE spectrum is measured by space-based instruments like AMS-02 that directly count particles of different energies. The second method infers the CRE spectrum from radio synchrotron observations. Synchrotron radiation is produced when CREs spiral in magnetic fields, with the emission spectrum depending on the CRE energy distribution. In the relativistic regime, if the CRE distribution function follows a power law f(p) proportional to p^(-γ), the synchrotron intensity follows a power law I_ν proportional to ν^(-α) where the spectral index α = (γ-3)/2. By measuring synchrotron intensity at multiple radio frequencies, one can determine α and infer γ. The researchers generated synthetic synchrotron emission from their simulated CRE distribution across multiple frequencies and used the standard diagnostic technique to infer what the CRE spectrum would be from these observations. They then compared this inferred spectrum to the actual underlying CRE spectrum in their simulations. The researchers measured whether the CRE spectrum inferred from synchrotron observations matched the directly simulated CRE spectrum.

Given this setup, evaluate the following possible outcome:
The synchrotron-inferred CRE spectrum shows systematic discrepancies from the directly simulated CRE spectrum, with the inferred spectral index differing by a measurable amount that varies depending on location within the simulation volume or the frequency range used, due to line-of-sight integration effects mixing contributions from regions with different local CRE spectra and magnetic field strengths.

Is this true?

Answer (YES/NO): NO